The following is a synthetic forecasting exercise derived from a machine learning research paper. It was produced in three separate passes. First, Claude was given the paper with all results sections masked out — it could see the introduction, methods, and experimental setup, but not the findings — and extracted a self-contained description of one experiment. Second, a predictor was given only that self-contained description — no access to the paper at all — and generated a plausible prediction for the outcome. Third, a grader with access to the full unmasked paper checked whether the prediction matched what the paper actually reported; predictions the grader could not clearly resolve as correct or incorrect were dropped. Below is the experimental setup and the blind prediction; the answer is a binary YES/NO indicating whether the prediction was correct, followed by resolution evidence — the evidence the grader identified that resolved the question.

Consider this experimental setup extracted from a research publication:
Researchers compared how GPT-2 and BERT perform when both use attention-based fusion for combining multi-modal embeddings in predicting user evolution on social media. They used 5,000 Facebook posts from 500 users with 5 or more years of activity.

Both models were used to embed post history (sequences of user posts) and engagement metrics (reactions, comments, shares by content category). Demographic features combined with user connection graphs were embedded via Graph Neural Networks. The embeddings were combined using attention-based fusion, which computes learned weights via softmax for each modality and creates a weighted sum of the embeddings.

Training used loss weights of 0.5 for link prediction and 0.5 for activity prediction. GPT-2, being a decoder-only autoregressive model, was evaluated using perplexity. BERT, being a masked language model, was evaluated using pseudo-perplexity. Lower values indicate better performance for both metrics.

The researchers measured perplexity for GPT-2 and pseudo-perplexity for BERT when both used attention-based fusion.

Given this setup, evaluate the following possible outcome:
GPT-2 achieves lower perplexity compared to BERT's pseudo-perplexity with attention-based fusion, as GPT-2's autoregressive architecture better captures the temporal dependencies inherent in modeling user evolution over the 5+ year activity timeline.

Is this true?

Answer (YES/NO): YES